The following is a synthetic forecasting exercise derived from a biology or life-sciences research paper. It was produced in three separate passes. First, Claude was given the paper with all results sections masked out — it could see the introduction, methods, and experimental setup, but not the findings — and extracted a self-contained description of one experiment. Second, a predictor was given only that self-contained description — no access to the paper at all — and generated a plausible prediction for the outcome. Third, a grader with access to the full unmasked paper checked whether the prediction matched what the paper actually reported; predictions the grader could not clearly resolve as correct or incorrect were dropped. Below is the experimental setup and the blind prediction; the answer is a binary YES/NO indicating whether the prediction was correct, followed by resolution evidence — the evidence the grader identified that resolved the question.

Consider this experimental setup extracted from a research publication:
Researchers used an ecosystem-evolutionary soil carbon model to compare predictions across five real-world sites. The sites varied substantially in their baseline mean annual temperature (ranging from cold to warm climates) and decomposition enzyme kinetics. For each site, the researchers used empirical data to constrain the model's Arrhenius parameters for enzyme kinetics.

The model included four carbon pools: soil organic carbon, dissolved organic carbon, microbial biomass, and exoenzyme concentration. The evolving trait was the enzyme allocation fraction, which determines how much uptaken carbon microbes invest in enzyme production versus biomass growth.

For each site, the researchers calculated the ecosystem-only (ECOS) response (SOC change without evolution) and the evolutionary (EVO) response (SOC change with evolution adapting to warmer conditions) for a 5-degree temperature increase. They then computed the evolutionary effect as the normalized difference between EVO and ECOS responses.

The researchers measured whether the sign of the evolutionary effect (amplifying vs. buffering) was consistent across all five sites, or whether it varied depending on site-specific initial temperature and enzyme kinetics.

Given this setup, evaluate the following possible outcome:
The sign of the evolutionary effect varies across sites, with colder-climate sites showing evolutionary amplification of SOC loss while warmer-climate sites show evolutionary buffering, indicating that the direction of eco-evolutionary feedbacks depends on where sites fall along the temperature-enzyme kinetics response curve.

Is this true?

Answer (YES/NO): NO